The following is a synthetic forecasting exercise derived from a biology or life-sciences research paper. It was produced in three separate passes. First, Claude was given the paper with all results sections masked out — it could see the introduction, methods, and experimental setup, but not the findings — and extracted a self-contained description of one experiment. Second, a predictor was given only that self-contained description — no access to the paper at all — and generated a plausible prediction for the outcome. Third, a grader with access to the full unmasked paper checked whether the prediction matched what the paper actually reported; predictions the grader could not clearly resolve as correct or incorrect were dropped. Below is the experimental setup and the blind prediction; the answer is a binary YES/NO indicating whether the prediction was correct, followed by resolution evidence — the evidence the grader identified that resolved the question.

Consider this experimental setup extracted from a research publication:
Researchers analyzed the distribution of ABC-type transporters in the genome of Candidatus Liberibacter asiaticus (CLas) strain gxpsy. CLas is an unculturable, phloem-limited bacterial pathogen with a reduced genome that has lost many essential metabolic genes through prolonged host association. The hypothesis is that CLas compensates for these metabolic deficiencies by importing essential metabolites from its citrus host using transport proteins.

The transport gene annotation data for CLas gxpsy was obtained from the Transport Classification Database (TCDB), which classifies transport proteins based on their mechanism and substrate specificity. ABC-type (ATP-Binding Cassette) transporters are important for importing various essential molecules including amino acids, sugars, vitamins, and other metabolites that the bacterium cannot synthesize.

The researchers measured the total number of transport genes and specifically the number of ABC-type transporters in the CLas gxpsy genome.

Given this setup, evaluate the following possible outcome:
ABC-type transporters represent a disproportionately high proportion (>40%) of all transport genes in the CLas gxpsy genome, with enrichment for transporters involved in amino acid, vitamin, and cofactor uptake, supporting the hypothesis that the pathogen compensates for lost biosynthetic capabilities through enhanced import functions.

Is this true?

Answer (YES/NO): NO